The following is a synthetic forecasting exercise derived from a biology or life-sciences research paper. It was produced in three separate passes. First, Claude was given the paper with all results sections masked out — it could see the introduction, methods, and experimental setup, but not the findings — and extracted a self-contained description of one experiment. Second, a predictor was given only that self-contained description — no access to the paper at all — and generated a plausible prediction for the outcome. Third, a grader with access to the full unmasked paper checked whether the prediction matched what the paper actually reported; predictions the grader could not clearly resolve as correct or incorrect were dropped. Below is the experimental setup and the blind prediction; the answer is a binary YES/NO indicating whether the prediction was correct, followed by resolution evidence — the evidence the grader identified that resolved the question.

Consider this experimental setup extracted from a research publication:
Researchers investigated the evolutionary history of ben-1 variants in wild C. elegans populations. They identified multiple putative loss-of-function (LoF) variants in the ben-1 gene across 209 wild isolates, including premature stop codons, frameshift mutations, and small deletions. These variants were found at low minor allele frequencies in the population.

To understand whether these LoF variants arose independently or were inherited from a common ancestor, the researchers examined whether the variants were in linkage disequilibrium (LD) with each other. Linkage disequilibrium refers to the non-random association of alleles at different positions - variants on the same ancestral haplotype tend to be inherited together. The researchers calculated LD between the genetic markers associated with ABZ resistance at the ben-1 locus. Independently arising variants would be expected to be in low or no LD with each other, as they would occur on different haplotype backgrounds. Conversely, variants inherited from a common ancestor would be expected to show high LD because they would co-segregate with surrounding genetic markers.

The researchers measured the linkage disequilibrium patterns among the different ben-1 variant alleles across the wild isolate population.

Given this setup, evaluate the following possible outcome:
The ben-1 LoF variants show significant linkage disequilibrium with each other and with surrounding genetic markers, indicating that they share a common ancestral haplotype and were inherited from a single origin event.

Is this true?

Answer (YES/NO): NO